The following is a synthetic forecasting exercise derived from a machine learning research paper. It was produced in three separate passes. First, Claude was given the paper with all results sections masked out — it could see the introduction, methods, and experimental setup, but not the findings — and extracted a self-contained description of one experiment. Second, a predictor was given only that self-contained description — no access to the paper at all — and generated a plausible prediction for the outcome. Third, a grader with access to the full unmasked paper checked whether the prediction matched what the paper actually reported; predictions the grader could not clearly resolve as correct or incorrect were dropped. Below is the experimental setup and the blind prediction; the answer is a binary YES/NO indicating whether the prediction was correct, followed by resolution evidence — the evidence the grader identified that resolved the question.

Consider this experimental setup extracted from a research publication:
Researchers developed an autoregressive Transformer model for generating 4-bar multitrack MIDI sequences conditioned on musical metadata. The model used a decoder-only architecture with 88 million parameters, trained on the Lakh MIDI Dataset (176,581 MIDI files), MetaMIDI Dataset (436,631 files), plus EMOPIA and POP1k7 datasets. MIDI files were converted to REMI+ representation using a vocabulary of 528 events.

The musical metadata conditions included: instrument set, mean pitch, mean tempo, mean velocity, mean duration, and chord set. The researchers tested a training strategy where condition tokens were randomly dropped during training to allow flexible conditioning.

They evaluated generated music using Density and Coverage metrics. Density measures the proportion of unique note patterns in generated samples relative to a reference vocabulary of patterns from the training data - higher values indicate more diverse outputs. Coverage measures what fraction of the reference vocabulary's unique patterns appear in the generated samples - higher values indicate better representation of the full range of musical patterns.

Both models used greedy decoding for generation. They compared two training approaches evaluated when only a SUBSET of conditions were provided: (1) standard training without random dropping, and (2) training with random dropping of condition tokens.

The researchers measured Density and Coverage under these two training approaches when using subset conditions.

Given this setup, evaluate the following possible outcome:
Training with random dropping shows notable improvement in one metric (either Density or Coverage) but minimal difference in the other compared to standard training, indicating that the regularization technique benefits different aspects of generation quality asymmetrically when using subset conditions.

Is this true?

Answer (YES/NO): YES